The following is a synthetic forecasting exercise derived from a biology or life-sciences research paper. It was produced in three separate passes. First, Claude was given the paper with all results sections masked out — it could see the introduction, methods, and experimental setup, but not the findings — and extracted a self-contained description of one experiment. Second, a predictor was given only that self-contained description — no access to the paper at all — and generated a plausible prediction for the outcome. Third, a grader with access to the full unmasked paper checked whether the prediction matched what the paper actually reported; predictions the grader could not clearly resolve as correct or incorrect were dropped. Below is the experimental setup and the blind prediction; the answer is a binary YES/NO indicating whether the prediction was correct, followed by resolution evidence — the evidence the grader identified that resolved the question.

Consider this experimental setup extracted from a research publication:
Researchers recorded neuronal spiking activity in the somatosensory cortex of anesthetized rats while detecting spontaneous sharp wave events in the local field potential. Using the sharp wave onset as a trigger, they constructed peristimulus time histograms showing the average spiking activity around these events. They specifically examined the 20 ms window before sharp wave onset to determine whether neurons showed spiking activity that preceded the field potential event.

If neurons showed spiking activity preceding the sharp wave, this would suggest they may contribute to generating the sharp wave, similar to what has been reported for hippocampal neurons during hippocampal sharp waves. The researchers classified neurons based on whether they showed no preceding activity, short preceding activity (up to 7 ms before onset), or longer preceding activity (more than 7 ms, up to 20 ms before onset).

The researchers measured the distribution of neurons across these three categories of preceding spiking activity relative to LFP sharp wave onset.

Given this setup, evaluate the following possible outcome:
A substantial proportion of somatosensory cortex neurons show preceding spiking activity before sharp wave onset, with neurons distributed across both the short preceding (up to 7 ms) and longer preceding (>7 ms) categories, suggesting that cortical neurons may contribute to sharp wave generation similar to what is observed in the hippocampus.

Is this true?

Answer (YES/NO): YES